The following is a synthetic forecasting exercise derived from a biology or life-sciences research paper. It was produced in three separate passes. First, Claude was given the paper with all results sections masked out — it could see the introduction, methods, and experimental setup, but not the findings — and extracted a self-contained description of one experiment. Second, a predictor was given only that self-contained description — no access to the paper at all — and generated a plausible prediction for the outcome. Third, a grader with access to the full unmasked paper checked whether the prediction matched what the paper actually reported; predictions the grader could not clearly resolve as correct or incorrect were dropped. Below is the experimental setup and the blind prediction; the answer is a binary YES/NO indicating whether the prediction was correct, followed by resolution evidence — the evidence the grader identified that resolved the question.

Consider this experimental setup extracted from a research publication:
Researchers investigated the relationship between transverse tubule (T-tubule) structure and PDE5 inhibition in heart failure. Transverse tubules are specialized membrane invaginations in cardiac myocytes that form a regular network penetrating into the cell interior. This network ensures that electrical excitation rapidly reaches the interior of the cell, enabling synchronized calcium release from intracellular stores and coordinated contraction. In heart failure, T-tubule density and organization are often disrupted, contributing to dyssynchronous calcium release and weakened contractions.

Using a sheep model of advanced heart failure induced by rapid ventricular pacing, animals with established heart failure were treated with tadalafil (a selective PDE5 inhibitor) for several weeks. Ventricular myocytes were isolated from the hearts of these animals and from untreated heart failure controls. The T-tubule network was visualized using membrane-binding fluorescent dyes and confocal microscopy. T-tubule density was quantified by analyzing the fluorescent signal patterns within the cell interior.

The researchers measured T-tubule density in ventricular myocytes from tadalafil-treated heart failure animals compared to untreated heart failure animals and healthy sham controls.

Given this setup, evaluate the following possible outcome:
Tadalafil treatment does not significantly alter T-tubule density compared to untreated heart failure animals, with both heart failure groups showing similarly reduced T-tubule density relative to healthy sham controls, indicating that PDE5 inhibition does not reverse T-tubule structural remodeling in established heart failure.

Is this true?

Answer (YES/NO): NO